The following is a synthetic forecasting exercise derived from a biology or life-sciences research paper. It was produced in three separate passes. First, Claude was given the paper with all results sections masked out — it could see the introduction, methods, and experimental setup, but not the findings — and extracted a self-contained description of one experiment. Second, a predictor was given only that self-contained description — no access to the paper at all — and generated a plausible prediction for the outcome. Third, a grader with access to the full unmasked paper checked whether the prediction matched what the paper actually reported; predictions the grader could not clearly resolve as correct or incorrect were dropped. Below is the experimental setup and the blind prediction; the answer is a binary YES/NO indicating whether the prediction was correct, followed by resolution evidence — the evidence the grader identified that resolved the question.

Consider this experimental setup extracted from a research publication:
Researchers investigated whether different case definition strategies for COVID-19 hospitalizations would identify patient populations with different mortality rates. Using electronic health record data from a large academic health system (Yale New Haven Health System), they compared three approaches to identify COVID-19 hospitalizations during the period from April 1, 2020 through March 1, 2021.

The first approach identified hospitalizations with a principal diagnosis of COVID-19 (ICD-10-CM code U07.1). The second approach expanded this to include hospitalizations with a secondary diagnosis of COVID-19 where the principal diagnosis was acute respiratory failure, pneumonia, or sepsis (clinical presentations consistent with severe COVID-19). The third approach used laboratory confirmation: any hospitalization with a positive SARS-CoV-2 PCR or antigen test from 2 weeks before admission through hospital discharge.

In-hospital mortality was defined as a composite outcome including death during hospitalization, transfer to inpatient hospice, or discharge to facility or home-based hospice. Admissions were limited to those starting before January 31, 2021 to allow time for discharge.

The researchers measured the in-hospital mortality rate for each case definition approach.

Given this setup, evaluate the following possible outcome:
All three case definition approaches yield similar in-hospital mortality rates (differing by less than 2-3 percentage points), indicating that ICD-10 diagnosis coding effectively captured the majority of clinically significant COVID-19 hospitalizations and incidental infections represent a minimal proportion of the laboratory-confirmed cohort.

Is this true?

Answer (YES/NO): NO